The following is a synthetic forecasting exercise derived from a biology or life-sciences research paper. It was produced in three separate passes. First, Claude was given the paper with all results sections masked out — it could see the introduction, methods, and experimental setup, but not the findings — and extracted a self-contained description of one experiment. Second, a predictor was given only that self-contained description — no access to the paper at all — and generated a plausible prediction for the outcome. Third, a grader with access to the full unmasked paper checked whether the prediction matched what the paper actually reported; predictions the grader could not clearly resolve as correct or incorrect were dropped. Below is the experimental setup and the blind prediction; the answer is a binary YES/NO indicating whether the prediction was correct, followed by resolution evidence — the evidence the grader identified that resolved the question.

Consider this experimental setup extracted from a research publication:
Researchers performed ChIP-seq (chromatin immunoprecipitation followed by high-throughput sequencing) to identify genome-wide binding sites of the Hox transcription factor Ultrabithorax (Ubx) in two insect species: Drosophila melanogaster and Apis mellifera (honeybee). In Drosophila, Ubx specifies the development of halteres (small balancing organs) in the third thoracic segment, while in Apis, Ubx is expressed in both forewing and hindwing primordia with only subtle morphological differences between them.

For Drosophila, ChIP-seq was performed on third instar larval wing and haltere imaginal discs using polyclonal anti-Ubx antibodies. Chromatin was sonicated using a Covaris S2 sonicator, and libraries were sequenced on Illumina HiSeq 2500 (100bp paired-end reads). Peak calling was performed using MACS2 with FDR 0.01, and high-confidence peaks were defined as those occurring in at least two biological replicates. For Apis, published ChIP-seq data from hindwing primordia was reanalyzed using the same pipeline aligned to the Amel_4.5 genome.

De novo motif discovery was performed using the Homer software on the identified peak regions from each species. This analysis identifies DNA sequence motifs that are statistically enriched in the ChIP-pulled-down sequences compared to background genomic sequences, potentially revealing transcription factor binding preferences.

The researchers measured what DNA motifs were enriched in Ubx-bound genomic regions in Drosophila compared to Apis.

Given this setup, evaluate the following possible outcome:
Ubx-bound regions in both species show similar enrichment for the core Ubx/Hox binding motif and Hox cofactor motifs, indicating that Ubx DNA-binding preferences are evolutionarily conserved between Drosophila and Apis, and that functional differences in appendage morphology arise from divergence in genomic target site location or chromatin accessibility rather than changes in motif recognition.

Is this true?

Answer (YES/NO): NO